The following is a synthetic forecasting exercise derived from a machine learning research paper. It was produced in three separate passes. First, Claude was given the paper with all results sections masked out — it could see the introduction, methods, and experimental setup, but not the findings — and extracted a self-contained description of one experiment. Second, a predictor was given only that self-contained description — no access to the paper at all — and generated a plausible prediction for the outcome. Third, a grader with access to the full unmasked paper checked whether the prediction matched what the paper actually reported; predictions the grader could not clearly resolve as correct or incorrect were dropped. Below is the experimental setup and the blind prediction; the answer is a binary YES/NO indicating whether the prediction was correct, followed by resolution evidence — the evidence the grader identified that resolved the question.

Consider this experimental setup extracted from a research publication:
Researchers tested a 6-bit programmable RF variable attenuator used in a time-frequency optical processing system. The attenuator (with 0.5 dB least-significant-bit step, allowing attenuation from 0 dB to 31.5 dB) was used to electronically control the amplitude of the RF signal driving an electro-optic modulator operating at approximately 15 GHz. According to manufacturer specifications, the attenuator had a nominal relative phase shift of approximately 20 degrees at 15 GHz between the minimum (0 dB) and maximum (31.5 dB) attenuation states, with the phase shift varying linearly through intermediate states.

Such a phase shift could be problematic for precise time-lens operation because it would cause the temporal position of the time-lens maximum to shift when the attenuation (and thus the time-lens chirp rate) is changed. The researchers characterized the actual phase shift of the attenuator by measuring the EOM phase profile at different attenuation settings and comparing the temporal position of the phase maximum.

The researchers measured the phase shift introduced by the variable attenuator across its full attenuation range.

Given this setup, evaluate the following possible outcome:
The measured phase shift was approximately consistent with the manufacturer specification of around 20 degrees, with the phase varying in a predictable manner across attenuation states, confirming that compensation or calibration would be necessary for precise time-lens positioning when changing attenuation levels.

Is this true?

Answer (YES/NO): NO